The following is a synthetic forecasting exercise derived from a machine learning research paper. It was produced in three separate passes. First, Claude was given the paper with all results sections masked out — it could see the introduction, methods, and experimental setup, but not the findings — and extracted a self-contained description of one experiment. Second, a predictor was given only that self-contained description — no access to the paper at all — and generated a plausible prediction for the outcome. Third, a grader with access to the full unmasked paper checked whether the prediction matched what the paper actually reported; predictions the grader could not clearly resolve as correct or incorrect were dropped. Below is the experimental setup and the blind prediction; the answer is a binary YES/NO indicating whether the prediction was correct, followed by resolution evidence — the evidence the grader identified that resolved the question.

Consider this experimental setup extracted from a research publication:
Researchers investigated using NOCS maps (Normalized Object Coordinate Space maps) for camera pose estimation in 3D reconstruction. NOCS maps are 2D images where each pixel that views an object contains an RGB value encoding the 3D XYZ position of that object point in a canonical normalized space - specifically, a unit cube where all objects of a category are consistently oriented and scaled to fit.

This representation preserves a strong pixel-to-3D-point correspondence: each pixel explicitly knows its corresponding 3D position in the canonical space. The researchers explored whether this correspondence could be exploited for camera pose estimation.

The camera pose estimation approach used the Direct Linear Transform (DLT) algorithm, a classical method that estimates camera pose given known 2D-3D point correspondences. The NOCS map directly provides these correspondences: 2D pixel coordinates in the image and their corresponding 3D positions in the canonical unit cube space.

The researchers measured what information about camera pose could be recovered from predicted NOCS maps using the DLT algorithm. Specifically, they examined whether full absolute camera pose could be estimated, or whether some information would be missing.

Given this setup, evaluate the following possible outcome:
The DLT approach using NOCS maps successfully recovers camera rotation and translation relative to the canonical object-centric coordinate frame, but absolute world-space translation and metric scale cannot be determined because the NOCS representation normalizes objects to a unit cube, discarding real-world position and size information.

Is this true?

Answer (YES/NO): YES